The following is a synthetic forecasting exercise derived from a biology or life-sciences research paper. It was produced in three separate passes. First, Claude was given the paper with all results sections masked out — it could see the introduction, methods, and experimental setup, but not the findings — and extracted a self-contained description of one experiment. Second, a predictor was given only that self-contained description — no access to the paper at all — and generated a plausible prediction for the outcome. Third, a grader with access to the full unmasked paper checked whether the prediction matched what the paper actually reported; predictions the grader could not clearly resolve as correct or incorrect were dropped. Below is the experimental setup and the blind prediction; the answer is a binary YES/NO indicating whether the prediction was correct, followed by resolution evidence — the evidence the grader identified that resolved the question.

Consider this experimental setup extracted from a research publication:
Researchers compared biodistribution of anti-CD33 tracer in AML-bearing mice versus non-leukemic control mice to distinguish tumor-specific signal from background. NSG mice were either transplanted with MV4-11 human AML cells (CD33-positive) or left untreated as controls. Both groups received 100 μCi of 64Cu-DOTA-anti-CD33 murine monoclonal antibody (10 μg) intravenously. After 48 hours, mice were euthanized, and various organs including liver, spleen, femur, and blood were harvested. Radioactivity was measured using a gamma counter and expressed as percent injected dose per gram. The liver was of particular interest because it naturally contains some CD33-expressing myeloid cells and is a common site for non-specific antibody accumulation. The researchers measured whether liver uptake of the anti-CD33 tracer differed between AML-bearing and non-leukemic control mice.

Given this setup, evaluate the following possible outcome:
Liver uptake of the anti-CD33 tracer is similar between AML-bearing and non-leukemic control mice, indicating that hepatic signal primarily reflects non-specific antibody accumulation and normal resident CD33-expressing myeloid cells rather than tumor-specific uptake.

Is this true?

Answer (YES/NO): YES